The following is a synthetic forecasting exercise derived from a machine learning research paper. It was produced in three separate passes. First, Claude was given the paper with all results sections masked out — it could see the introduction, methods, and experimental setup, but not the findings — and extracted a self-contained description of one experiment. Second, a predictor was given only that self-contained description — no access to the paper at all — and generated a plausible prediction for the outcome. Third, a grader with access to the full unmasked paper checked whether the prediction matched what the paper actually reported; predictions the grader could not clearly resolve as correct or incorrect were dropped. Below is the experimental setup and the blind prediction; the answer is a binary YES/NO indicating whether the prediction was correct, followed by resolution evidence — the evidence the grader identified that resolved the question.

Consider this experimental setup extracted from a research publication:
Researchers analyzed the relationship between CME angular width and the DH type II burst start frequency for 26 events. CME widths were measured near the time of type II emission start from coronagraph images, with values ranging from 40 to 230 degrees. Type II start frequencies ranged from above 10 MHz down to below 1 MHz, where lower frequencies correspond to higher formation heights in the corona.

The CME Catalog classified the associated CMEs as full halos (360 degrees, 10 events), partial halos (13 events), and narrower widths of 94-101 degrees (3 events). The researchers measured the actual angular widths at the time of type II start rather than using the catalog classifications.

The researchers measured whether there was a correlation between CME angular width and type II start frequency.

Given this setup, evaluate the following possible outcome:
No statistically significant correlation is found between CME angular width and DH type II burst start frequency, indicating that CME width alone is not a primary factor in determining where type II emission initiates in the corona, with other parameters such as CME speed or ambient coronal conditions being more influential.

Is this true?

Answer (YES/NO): NO